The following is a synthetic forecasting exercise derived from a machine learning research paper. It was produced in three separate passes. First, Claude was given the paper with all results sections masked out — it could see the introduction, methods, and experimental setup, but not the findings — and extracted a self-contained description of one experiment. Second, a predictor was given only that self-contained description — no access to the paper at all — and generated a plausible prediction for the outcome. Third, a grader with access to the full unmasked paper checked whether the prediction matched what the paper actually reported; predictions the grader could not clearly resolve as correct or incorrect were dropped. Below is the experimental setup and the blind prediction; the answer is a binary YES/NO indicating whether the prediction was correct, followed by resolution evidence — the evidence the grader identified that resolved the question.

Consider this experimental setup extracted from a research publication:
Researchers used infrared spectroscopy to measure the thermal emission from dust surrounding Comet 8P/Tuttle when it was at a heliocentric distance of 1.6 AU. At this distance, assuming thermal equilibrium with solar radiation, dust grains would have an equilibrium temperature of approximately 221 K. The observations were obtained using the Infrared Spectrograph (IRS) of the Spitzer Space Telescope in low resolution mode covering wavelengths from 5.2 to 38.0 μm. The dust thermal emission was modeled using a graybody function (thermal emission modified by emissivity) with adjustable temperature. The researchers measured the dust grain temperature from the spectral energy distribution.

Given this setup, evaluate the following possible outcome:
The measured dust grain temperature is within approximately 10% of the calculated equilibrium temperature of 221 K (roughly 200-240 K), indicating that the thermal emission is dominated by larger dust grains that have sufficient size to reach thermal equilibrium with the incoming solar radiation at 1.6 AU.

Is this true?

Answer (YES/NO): NO